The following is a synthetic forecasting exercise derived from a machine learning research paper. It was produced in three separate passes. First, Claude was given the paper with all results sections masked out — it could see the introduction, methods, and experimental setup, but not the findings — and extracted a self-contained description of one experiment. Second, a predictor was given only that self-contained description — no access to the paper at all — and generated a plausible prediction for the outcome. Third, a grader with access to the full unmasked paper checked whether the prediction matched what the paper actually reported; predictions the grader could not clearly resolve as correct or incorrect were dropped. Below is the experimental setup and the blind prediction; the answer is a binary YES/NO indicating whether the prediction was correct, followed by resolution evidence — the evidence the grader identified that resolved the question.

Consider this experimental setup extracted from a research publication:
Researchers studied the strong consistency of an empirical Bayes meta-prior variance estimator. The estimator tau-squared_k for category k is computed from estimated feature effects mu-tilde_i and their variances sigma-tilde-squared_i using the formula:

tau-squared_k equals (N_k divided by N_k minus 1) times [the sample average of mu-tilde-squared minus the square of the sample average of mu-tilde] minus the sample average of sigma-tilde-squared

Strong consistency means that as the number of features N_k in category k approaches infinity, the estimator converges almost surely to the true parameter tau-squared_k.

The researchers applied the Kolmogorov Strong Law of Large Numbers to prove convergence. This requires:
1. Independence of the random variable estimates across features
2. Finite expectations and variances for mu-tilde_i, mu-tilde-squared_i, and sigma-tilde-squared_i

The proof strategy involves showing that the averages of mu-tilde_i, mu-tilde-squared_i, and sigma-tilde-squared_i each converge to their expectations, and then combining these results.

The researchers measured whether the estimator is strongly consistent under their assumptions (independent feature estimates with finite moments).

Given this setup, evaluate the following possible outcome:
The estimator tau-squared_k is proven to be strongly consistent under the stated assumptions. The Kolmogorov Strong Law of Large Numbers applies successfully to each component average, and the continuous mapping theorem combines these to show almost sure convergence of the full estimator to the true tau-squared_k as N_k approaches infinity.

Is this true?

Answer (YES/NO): YES